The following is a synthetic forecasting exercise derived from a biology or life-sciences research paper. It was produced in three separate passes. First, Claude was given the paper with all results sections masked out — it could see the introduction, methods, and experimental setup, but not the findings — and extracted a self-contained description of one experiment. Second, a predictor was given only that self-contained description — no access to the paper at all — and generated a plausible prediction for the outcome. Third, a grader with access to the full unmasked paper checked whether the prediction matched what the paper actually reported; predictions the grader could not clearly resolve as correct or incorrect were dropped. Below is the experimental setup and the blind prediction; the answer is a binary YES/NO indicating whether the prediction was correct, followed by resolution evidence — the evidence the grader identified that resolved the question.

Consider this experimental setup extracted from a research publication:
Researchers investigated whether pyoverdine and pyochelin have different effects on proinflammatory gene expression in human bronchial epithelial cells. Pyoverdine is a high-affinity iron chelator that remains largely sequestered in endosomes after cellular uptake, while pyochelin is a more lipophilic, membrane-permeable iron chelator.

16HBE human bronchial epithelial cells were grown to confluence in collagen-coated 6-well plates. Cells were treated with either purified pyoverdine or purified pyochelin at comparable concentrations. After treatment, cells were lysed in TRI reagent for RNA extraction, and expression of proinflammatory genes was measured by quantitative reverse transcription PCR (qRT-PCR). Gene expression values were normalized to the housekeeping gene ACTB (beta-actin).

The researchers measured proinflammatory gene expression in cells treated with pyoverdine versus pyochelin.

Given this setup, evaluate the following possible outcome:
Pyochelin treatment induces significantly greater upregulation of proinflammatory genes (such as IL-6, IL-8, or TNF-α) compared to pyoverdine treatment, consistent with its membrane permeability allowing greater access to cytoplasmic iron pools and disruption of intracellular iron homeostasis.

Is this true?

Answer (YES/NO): YES